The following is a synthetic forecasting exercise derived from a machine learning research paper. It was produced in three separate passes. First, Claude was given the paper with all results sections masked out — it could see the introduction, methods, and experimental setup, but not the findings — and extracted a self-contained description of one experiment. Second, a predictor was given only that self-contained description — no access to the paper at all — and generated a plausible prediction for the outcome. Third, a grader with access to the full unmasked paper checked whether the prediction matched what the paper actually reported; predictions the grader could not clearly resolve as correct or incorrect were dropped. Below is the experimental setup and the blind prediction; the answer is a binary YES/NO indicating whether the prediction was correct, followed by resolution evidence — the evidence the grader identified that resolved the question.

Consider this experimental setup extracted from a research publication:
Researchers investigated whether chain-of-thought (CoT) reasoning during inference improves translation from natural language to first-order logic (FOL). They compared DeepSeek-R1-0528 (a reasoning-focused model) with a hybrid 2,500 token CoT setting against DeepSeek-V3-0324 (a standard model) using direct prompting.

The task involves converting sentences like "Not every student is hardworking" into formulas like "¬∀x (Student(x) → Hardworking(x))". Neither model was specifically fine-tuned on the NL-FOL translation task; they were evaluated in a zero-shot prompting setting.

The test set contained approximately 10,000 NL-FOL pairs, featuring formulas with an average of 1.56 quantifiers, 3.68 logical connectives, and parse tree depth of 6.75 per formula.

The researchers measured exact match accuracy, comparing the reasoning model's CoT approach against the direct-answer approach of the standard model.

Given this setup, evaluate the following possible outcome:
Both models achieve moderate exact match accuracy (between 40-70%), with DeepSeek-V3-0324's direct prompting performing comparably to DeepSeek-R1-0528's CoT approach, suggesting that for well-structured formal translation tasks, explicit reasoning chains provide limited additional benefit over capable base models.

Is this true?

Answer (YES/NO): NO